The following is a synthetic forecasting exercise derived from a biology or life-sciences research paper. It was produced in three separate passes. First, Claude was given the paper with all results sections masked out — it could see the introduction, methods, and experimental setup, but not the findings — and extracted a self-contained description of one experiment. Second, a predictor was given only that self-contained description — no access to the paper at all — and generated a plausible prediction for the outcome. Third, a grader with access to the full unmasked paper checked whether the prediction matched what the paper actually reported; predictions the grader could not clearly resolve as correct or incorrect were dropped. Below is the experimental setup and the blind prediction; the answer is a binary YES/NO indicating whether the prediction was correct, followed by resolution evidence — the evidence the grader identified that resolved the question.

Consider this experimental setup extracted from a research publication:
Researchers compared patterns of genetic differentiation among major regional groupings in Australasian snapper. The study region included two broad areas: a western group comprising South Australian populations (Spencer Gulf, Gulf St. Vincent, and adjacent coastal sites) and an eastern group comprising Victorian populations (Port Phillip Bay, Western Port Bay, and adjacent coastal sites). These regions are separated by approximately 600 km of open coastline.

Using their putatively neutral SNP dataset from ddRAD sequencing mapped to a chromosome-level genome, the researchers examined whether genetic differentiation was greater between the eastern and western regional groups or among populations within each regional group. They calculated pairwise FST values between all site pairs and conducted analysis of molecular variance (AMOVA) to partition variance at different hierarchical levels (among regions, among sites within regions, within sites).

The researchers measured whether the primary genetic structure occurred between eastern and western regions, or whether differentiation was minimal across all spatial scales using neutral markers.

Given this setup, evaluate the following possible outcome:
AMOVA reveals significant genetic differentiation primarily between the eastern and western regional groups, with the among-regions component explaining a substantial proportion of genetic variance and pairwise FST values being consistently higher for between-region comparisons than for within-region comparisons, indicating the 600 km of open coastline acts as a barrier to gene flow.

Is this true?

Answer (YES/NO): NO